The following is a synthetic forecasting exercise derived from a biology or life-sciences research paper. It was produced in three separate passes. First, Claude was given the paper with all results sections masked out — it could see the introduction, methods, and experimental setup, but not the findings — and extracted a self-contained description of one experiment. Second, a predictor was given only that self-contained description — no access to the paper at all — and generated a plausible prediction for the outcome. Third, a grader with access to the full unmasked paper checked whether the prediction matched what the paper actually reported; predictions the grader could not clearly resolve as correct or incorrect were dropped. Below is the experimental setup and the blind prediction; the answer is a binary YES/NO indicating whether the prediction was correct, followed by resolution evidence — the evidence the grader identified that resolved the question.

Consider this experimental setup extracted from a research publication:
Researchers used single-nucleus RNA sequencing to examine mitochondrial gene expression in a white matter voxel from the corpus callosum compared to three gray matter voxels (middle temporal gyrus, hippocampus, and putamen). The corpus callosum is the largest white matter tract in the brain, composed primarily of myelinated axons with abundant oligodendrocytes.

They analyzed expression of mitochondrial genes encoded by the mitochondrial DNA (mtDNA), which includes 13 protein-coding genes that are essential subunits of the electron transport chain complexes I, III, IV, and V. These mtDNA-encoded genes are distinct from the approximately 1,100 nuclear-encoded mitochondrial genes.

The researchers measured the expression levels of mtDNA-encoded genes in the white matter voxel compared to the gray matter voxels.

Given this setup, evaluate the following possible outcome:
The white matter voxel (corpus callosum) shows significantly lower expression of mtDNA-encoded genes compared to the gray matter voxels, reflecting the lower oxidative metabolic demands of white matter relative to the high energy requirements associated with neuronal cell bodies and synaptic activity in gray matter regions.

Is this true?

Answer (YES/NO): YES